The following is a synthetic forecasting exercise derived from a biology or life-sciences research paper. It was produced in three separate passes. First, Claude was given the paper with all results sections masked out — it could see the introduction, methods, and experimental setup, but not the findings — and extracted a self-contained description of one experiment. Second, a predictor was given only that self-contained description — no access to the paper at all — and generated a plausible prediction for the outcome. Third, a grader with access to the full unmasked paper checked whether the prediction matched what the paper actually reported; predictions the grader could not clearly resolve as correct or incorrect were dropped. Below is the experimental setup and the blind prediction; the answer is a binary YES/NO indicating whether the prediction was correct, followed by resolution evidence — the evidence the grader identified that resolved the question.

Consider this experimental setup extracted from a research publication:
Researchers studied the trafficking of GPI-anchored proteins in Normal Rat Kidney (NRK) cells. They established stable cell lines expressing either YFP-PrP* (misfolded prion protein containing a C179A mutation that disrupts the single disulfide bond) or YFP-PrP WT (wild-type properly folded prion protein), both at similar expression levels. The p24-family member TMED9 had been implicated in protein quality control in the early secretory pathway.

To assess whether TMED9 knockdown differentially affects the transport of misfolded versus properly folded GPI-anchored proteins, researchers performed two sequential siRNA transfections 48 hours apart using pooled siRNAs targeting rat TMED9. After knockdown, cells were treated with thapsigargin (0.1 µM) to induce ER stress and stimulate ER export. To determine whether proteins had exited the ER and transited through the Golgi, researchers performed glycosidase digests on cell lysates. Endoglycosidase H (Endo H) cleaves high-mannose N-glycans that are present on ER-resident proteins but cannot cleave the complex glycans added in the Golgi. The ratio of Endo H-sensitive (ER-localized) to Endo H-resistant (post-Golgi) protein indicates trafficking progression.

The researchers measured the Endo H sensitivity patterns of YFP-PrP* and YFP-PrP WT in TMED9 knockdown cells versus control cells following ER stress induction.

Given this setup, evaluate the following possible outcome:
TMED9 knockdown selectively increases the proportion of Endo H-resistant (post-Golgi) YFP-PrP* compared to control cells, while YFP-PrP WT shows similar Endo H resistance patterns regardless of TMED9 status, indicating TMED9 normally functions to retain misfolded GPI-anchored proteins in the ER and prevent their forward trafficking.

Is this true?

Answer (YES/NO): NO